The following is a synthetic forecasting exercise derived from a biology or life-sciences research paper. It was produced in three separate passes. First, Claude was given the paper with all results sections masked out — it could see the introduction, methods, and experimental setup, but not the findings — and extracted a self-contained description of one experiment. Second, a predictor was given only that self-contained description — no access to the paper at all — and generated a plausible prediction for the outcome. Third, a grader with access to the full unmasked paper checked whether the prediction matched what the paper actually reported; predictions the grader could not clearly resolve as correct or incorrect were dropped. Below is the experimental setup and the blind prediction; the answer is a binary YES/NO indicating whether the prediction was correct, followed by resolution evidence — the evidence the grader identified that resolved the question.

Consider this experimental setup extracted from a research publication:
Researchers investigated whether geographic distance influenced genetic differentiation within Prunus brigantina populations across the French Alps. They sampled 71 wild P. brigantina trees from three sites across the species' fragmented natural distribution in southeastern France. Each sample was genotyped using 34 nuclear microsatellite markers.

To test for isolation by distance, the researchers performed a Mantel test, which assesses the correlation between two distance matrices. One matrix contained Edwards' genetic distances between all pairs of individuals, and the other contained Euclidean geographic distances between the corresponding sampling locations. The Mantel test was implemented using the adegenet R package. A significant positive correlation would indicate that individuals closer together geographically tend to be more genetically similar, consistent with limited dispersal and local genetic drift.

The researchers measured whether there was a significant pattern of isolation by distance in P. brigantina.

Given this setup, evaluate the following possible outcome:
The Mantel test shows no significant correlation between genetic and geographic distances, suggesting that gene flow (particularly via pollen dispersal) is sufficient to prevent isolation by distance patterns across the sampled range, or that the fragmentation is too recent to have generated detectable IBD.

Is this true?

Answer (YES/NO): YES